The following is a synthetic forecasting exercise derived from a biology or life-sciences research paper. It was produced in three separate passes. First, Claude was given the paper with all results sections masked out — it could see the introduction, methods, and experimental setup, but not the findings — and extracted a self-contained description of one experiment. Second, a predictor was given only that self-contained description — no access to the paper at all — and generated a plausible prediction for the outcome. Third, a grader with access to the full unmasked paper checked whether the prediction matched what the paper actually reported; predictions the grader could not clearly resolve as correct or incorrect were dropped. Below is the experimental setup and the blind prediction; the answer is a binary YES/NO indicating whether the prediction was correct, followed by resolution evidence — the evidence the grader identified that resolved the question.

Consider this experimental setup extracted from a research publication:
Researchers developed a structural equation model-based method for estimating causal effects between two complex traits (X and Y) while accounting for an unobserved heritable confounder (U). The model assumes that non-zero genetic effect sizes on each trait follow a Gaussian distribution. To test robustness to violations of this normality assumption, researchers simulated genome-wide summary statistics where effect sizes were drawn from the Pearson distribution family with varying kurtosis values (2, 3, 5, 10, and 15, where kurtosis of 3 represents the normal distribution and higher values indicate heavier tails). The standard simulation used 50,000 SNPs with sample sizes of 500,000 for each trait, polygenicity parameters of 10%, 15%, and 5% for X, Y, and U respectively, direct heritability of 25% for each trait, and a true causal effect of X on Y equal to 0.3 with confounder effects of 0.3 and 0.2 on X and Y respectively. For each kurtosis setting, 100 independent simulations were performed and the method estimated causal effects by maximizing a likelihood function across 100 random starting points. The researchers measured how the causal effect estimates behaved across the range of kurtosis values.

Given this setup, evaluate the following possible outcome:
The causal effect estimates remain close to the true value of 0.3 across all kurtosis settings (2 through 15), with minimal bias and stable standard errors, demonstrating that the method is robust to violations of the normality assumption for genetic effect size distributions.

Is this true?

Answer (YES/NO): YES